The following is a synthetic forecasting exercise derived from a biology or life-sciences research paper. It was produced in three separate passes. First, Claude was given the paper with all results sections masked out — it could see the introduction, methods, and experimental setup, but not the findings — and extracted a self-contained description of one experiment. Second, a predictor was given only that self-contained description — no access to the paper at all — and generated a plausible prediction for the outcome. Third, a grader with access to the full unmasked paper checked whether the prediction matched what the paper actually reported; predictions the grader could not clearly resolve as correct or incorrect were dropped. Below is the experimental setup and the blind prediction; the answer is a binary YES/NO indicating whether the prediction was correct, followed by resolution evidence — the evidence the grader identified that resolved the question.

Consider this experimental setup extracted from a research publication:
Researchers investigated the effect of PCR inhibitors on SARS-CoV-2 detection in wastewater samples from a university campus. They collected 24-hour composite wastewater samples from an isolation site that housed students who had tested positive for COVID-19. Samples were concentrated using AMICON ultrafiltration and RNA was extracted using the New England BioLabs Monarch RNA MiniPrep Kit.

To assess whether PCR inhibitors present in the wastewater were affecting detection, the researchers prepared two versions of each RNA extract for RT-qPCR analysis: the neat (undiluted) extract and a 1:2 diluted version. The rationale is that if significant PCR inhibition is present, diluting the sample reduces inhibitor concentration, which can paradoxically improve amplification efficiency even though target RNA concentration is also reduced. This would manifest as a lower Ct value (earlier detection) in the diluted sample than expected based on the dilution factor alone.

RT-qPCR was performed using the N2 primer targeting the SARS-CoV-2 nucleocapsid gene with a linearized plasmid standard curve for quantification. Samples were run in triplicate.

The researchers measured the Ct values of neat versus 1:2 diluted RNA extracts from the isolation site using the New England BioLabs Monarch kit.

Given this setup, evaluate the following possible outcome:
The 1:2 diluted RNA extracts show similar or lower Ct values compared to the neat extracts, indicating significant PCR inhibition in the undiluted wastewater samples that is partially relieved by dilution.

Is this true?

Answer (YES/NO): NO